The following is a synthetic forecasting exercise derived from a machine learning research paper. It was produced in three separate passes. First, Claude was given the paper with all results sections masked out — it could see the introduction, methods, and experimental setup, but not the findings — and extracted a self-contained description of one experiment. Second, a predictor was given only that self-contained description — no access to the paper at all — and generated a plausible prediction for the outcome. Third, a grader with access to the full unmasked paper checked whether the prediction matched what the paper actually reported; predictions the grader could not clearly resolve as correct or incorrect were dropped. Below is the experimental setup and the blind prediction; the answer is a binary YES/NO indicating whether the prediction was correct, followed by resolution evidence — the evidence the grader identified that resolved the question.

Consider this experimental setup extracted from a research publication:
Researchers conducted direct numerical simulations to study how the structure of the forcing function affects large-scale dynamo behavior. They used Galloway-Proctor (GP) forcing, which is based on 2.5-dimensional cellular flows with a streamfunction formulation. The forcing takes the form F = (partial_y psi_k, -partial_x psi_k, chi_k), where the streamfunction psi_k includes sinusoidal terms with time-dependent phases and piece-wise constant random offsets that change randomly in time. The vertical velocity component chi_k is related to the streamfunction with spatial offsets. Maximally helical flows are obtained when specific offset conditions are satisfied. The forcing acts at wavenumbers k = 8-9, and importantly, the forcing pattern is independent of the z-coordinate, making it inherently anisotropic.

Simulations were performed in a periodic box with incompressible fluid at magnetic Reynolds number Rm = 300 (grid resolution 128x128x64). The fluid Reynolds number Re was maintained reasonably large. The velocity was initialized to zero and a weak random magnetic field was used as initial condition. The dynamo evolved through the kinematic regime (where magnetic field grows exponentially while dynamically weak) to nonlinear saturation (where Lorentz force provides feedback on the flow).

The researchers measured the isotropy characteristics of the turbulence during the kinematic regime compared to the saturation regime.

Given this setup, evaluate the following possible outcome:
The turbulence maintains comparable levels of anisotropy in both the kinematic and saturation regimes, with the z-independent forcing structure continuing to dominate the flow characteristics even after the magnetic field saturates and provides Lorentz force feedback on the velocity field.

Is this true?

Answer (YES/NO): NO